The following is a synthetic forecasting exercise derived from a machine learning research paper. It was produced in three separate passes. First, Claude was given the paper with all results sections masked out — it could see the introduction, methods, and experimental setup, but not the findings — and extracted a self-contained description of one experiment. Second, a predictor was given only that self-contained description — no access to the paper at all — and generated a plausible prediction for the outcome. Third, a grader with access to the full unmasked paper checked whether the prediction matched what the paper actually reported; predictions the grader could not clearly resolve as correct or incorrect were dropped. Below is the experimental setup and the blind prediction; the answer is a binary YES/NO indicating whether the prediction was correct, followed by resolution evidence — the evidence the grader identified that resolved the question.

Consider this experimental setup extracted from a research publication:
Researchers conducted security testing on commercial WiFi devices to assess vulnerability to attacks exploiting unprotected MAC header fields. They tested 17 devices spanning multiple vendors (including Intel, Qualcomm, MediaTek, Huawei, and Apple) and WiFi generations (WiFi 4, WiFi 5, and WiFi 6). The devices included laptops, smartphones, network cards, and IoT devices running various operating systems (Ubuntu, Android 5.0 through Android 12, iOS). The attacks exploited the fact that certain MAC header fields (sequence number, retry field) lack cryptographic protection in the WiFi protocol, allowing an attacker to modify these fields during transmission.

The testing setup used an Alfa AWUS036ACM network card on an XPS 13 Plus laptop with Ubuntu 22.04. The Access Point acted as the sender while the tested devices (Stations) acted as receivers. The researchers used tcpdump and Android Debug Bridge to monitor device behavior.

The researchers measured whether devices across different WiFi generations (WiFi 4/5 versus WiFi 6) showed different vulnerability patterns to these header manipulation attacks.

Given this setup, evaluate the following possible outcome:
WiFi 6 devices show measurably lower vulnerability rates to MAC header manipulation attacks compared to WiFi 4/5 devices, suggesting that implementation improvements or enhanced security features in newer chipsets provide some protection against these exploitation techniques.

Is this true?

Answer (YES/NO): YES